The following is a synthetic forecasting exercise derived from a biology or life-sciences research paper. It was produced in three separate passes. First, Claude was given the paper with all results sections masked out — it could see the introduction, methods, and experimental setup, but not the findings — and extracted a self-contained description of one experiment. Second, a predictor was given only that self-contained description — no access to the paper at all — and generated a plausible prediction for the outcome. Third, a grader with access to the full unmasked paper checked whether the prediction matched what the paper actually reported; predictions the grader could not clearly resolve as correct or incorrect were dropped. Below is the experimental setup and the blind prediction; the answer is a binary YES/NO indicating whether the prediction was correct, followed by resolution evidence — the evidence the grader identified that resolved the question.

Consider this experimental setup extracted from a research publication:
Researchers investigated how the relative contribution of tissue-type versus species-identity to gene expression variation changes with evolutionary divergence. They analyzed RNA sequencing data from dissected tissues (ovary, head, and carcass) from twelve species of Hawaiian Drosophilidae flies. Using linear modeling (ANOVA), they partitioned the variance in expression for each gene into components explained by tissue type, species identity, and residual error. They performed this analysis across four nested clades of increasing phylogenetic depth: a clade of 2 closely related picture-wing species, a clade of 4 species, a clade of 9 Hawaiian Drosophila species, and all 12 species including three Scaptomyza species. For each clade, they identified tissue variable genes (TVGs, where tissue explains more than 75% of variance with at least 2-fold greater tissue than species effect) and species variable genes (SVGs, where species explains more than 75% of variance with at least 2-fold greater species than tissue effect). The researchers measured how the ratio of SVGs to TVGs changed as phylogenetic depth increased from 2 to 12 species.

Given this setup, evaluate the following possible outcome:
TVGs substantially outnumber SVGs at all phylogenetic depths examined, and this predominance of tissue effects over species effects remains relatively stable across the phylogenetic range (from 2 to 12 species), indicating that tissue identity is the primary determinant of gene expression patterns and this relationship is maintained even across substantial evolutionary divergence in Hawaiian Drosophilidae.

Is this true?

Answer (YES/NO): NO